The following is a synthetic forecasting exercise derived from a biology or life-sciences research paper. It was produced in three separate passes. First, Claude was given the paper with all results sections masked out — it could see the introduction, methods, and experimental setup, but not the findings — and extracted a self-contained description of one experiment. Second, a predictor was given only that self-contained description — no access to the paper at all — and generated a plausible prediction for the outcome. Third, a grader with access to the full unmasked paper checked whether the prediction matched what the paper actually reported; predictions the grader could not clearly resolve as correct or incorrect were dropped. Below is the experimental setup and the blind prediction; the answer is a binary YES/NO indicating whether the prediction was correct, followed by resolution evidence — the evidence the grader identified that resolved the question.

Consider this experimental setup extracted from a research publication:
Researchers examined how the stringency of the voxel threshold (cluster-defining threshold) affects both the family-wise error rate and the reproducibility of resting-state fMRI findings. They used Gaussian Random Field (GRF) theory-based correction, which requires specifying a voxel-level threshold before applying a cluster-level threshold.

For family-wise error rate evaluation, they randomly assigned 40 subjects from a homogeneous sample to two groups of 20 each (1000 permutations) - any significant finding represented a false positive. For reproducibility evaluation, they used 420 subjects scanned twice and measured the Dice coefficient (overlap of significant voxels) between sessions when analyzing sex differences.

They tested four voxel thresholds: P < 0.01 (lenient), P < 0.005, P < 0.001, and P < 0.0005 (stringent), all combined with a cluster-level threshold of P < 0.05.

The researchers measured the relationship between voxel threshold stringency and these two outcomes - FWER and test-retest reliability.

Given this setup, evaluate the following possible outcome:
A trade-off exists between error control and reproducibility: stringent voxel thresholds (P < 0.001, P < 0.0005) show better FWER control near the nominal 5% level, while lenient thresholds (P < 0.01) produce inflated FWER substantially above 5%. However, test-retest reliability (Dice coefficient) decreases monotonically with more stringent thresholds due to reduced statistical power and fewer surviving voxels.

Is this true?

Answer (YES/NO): YES